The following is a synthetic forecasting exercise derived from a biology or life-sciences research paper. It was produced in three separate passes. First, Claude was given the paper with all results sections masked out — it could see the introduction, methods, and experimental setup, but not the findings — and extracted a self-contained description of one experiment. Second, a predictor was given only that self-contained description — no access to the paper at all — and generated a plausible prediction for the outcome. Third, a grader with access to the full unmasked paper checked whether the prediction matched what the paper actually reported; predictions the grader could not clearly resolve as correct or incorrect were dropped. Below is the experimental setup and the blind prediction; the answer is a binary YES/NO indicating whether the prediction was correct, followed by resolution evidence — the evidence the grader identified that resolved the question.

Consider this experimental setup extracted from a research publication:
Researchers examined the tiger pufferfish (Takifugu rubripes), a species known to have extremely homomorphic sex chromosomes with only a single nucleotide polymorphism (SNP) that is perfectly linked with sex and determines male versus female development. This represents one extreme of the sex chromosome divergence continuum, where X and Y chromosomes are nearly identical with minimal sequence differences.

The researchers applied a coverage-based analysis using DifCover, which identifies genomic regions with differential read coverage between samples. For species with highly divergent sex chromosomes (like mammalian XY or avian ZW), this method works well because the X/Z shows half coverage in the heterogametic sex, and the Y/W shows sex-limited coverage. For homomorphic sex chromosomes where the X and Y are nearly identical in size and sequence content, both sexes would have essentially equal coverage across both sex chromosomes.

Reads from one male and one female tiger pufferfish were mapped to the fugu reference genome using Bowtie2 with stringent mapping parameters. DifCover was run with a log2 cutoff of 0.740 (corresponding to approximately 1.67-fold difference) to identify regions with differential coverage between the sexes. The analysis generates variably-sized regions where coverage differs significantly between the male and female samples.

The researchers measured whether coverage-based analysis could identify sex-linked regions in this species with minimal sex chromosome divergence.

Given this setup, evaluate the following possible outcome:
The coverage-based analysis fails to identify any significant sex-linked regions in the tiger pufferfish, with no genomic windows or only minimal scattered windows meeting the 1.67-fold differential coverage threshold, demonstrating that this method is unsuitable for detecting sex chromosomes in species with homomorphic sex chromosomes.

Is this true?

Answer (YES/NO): YES